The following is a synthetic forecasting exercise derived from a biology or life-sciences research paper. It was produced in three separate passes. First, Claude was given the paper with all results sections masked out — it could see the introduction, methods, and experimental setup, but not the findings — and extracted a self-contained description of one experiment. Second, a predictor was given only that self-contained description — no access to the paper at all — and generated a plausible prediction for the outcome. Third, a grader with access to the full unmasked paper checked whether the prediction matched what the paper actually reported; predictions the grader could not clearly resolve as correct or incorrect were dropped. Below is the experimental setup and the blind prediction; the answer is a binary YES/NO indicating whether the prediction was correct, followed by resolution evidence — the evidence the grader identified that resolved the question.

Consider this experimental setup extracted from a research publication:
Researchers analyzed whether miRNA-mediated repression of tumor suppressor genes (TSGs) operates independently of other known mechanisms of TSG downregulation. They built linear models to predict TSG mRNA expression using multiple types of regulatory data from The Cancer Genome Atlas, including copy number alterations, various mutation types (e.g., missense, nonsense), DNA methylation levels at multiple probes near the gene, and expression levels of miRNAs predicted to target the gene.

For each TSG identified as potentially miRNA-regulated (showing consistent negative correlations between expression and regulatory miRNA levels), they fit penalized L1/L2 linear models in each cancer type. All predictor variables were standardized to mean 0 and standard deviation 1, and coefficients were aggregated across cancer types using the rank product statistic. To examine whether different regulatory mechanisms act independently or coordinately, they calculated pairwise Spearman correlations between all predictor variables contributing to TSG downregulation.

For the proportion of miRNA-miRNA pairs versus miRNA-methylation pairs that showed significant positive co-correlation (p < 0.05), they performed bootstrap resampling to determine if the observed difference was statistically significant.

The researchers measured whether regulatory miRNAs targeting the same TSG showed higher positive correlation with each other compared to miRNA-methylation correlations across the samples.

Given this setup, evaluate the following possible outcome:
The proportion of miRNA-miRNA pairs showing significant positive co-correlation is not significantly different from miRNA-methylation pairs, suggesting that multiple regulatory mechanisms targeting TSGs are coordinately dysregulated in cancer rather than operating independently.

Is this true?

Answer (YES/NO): NO